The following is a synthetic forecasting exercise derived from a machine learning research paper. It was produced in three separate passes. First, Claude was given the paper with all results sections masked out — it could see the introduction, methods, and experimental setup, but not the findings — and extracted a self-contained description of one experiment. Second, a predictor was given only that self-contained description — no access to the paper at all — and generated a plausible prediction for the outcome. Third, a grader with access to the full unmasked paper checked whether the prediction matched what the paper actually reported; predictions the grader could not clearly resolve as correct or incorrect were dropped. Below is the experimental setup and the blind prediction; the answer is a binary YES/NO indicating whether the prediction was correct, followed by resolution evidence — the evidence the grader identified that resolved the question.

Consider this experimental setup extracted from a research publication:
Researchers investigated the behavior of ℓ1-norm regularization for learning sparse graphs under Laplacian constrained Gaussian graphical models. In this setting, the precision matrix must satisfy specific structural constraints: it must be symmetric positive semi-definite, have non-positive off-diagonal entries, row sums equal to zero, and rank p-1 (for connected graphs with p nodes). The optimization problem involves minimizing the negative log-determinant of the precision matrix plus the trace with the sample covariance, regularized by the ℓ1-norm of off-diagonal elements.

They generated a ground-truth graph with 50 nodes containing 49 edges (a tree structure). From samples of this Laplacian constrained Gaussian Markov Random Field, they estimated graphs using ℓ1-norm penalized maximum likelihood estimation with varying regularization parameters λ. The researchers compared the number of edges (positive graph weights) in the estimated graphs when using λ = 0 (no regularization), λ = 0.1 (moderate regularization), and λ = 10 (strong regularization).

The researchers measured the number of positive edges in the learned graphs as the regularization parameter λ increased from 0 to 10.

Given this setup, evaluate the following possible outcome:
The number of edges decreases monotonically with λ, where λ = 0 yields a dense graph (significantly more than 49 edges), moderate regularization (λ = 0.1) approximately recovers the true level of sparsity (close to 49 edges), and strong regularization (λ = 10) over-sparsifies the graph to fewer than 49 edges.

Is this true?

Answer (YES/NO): NO